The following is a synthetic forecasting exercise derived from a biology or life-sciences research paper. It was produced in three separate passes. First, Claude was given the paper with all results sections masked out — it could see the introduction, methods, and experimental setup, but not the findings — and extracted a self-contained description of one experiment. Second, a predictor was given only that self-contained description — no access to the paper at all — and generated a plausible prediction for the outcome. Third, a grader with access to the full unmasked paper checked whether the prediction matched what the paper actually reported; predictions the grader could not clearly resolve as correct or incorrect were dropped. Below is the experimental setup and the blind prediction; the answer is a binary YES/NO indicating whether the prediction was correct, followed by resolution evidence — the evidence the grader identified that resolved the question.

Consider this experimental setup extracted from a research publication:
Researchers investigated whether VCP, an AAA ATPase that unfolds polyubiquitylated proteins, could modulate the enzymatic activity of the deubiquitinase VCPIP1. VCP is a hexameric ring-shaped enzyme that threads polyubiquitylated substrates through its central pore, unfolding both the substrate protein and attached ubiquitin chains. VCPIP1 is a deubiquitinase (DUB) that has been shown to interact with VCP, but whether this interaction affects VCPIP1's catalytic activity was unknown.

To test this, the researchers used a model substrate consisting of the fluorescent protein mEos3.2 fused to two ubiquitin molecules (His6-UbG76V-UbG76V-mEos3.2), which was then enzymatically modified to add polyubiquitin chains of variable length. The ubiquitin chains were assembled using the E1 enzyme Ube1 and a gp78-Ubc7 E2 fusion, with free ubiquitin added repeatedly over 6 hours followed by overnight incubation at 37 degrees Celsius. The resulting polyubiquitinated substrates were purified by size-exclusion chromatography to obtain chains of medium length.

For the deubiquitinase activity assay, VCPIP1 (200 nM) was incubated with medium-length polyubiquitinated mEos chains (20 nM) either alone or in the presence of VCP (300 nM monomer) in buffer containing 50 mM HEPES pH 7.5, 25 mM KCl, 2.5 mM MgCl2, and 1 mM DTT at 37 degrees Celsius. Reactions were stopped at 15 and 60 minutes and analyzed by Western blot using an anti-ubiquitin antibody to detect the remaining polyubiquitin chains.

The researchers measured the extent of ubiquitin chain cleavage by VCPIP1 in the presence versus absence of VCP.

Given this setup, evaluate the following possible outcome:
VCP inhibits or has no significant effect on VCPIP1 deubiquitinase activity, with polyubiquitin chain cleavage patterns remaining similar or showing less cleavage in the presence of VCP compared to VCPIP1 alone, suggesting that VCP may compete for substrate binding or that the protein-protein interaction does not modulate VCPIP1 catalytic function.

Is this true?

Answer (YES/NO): NO